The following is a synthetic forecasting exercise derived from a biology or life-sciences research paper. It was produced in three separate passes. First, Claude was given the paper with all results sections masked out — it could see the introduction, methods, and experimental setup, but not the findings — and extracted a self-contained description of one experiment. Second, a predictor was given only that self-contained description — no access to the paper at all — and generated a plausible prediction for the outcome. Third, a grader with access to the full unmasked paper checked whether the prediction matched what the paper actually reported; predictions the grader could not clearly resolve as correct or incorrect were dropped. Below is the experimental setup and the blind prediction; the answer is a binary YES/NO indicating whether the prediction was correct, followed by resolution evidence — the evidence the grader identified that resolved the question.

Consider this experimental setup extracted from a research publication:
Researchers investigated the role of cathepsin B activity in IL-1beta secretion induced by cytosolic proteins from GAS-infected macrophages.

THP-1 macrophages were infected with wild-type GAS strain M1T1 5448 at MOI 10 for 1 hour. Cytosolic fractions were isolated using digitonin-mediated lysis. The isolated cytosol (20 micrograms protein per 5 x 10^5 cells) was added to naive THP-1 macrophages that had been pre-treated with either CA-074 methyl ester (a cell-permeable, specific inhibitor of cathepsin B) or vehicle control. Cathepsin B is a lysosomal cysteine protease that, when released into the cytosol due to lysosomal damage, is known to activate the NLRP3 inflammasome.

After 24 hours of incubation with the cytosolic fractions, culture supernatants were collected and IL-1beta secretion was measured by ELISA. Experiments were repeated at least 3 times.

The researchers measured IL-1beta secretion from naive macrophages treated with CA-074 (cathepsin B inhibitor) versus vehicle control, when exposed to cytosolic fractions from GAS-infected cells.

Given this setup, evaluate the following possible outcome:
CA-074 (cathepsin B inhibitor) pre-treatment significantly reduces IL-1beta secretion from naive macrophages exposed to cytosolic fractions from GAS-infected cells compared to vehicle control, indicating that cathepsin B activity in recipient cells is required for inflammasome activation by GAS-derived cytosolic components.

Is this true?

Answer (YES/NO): NO